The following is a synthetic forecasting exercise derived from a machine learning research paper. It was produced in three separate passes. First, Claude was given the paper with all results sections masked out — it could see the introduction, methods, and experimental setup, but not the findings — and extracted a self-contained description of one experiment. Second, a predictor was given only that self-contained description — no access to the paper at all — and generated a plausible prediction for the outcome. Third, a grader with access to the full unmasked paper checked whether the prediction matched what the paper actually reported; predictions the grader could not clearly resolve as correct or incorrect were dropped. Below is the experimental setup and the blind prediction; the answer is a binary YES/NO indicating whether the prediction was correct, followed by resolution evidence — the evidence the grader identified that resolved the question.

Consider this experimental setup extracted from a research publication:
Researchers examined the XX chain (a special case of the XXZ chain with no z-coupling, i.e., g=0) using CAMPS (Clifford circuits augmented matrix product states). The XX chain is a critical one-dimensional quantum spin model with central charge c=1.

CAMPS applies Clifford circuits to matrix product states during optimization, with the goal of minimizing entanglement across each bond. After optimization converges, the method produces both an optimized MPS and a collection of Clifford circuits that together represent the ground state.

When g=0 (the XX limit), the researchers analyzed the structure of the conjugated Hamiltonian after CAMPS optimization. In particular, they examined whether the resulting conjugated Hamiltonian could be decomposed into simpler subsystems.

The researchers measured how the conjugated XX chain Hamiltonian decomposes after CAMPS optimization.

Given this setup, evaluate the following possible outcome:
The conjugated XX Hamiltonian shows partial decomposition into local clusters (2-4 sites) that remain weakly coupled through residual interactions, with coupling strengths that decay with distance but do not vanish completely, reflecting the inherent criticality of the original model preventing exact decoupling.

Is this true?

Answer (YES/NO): NO